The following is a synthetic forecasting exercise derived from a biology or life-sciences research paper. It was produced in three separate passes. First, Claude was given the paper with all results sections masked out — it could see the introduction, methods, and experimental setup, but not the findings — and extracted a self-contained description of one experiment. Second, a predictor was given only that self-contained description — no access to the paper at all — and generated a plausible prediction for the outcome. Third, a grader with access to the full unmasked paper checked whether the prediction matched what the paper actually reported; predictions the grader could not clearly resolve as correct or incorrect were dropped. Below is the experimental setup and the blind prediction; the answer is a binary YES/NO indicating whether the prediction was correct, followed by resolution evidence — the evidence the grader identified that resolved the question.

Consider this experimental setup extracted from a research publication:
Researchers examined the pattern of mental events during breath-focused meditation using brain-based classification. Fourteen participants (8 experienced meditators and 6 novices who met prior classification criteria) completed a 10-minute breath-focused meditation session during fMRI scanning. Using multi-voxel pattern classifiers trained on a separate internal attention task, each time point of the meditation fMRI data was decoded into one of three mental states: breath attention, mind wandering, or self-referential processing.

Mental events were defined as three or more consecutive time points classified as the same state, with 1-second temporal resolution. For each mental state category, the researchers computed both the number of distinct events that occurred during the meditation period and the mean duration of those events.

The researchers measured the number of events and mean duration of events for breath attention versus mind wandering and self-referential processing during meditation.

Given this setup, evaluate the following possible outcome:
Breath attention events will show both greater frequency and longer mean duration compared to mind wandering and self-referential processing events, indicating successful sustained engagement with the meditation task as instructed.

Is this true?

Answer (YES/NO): NO